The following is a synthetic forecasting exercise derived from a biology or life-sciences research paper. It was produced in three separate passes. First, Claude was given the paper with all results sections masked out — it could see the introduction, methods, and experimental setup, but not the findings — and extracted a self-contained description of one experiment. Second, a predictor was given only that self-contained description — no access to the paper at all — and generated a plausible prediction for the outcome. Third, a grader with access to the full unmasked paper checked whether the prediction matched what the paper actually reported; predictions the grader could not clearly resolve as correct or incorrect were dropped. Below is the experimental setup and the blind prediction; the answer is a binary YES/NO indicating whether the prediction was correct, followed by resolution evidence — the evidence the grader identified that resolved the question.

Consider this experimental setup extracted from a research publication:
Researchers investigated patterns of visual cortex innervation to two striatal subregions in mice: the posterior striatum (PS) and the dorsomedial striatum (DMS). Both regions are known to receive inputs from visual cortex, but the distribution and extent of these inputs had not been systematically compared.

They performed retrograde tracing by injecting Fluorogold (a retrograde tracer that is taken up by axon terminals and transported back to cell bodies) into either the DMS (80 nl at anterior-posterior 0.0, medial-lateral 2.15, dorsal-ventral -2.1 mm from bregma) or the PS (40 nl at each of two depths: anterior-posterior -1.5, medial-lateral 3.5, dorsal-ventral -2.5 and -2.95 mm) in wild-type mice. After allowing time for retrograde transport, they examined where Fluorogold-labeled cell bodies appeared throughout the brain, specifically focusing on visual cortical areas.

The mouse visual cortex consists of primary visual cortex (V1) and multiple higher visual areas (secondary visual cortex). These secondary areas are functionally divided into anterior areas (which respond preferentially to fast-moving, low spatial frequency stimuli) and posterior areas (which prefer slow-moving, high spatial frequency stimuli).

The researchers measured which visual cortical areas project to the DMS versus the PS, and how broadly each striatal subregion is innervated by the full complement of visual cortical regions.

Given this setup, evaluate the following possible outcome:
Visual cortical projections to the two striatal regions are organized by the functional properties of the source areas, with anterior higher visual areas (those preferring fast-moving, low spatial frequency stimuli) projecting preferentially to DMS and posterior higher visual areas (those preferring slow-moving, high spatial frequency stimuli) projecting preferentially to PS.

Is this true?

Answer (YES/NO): NO